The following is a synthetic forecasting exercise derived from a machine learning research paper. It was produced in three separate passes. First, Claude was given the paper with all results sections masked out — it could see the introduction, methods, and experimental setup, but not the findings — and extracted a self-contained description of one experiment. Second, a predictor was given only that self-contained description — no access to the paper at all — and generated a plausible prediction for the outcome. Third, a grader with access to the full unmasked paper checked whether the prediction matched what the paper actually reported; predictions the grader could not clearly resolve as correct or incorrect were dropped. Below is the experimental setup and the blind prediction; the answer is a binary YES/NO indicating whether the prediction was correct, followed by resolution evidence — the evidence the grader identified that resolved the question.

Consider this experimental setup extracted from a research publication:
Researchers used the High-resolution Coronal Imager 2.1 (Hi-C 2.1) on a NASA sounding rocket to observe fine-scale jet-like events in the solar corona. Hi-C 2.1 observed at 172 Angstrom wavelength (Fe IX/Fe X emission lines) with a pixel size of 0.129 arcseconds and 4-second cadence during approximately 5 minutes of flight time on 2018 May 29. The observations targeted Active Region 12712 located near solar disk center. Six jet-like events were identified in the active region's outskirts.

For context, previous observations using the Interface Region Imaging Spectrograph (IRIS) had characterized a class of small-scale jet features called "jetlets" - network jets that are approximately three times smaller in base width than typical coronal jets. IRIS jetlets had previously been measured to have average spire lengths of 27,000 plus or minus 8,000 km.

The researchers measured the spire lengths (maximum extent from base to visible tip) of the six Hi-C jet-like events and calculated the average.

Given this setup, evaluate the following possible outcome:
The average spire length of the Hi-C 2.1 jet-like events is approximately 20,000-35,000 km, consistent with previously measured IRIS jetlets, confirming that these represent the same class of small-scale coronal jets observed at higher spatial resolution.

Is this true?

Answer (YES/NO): NO